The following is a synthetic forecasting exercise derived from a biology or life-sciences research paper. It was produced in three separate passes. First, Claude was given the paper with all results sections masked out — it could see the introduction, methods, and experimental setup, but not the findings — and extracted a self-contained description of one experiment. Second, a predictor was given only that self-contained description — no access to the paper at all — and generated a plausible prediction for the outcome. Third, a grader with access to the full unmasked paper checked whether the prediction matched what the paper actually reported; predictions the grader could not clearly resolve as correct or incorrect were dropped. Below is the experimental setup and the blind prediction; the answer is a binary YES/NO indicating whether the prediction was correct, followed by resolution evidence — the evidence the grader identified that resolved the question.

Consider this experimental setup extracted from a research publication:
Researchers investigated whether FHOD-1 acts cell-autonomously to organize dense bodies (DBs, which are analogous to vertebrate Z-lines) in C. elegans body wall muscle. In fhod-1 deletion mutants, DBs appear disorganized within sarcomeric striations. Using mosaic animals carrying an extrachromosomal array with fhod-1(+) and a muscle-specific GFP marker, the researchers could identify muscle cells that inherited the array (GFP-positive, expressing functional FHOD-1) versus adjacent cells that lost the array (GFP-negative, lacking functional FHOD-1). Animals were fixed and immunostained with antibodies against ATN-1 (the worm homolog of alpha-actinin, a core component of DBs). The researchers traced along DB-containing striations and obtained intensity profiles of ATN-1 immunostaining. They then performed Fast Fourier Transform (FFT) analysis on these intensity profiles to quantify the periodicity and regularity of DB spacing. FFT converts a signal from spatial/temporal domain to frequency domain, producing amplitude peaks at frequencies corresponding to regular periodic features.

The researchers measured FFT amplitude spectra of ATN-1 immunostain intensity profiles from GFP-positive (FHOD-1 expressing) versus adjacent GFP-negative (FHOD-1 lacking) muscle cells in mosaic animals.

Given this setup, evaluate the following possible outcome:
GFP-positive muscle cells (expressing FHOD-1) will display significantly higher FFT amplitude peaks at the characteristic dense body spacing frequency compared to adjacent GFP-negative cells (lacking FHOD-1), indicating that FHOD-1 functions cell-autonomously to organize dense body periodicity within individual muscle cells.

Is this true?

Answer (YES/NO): YES